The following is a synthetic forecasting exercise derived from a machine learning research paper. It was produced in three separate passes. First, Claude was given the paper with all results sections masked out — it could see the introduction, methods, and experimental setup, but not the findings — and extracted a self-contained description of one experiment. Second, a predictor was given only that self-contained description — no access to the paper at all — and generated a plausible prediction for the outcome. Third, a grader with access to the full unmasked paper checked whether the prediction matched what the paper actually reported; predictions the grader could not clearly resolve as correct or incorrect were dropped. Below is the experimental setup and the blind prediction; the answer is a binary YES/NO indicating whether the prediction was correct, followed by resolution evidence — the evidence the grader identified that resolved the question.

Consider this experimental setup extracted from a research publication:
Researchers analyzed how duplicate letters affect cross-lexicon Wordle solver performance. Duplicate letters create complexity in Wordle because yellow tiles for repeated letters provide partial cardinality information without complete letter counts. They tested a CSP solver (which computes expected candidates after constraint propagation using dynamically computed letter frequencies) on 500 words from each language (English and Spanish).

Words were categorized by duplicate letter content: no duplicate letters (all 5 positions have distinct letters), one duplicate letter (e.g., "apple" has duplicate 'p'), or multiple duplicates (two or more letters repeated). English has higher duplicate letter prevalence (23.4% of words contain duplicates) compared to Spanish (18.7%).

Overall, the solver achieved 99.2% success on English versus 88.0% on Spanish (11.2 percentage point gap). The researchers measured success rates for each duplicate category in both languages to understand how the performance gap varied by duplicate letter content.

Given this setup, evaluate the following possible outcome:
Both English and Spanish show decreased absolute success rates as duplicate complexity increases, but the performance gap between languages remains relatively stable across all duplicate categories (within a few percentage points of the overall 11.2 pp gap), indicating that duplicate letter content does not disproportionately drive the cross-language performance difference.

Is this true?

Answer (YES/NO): NO